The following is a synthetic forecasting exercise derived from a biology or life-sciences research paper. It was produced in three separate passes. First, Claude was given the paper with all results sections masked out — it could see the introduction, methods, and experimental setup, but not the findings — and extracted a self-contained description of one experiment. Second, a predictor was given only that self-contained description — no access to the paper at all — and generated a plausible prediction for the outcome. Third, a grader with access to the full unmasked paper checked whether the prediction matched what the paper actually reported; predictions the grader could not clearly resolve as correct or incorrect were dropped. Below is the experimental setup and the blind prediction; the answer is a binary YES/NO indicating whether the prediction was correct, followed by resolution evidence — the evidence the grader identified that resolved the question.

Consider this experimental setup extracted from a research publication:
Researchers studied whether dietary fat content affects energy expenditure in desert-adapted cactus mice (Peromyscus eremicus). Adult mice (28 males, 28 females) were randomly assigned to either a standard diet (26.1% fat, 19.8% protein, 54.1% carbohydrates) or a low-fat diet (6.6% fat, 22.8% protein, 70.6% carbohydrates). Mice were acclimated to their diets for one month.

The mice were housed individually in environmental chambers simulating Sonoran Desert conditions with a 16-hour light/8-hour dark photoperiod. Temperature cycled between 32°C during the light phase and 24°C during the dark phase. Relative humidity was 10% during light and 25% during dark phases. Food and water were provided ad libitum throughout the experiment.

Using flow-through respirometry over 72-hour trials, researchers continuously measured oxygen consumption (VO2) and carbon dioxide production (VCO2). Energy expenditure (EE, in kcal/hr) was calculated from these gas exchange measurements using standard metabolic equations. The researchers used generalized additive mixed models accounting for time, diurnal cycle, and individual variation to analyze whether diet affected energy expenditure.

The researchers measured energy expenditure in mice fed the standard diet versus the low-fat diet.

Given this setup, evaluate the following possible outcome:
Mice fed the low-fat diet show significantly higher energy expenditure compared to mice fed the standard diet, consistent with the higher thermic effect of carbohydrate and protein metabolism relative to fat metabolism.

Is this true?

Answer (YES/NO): NO